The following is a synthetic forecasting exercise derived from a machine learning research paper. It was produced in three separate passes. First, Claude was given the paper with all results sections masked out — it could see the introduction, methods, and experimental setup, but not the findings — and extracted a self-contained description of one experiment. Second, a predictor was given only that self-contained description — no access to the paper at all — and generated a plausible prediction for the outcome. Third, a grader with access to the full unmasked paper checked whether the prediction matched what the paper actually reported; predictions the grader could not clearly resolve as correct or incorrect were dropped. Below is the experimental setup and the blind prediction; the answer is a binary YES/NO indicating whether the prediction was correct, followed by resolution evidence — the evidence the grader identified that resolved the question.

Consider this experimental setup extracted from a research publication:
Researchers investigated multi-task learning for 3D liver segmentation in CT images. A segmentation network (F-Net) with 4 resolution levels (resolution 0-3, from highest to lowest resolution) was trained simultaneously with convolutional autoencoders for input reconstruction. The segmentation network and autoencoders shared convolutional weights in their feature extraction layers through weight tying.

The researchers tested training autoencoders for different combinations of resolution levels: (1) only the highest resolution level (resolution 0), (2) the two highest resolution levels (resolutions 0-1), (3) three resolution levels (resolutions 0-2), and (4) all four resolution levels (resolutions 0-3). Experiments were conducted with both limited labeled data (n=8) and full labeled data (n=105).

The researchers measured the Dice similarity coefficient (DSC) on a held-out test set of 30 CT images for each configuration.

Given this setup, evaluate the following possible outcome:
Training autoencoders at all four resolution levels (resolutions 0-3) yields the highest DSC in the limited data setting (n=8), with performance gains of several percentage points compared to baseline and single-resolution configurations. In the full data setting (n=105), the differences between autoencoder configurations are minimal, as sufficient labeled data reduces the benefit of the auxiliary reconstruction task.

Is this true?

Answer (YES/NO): NO